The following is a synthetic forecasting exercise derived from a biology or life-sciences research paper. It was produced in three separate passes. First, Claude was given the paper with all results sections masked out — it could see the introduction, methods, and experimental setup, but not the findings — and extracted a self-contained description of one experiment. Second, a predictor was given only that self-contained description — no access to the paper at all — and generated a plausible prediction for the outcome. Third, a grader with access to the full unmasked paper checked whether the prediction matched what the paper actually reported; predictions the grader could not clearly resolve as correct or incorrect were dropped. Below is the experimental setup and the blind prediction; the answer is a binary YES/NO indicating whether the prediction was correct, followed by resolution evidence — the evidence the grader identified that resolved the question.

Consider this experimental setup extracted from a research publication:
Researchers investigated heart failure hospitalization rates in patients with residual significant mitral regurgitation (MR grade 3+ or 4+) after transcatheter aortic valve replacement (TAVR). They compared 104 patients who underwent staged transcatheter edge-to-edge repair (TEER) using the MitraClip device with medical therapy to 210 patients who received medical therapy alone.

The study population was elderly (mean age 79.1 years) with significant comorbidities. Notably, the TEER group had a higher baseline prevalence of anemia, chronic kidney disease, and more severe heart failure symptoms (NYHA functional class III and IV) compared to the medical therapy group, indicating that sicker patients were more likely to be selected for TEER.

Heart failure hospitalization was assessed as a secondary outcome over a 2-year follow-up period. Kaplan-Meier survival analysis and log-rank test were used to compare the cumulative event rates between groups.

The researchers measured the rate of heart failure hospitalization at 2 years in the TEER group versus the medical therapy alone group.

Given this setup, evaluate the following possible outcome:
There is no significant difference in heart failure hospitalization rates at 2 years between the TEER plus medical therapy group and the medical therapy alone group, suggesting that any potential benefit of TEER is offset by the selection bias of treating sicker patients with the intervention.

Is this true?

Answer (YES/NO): NO